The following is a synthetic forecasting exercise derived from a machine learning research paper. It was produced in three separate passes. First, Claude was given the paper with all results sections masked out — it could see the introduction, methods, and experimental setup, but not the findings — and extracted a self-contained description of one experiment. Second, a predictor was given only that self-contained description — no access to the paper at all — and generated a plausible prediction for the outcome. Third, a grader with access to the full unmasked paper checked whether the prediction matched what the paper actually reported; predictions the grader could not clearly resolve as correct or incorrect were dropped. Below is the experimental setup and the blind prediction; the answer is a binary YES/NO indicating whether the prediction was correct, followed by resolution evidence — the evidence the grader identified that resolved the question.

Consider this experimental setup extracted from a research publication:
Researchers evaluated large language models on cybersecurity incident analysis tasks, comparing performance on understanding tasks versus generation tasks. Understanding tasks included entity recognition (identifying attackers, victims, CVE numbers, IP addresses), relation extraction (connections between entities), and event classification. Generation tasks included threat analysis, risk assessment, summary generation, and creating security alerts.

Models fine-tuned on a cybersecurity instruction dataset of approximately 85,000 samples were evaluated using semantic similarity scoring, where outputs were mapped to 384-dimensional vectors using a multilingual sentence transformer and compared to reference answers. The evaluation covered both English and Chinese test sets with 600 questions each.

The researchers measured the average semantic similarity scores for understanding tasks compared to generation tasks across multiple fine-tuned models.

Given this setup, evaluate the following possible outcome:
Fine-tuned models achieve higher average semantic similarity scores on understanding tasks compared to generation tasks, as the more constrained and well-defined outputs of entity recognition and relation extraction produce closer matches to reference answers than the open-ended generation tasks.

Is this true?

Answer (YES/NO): NO